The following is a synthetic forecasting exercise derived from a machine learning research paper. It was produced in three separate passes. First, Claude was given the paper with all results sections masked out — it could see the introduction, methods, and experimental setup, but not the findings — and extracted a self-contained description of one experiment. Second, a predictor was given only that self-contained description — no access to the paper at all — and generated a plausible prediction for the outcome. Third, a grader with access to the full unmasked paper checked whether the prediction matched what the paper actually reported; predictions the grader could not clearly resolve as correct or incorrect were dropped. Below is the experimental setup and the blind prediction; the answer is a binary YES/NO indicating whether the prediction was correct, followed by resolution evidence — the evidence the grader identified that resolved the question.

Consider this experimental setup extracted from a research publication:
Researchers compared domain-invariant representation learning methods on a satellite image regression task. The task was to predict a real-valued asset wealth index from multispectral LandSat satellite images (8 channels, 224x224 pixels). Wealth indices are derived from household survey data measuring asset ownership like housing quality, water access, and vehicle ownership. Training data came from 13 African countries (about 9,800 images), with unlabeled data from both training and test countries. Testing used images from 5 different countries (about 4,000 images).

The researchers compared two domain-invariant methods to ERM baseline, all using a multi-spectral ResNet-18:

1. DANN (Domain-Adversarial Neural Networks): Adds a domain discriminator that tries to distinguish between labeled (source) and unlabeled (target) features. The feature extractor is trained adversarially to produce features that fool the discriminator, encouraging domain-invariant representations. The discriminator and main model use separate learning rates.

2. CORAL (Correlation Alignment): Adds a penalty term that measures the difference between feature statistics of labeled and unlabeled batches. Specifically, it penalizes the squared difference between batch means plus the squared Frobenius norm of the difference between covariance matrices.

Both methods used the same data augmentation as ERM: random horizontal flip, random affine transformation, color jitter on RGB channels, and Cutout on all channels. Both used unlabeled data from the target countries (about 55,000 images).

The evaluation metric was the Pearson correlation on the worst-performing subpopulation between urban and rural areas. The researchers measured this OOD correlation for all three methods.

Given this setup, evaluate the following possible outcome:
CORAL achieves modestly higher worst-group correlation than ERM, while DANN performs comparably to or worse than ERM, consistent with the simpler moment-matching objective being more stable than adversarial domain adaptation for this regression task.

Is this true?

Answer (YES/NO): NO